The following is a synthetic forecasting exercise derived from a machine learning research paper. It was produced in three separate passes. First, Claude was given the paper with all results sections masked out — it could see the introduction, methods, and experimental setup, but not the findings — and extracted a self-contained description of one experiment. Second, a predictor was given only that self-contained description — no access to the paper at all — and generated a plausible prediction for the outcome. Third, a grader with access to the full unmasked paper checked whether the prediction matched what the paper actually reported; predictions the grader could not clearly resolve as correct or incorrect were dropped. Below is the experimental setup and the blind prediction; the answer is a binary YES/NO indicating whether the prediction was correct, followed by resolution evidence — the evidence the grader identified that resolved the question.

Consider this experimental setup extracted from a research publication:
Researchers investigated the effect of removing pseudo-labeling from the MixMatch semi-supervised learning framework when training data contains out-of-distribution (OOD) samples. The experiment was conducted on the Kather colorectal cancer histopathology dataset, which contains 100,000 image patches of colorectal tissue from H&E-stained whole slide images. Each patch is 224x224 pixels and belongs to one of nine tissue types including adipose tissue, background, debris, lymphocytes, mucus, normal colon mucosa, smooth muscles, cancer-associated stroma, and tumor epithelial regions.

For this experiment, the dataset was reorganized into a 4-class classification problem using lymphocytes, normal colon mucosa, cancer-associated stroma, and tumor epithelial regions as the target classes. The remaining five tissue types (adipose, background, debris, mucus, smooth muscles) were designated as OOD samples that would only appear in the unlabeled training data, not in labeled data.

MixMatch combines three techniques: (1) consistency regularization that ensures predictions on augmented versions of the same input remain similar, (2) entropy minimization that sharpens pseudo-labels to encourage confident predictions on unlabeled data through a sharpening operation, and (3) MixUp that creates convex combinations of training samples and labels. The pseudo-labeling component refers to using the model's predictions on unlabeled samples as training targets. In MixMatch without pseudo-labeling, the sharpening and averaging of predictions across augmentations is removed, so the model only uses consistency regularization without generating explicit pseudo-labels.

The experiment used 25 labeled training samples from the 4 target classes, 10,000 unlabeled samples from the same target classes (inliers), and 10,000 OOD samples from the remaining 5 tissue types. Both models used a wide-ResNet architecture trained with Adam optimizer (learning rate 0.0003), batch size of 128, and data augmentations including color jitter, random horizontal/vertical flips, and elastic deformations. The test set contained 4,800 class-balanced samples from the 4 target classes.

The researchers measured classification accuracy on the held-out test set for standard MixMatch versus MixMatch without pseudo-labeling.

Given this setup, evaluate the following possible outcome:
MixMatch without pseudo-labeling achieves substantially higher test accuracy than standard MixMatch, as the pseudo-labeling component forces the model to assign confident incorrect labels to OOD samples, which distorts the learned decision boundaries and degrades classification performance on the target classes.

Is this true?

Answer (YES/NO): NO